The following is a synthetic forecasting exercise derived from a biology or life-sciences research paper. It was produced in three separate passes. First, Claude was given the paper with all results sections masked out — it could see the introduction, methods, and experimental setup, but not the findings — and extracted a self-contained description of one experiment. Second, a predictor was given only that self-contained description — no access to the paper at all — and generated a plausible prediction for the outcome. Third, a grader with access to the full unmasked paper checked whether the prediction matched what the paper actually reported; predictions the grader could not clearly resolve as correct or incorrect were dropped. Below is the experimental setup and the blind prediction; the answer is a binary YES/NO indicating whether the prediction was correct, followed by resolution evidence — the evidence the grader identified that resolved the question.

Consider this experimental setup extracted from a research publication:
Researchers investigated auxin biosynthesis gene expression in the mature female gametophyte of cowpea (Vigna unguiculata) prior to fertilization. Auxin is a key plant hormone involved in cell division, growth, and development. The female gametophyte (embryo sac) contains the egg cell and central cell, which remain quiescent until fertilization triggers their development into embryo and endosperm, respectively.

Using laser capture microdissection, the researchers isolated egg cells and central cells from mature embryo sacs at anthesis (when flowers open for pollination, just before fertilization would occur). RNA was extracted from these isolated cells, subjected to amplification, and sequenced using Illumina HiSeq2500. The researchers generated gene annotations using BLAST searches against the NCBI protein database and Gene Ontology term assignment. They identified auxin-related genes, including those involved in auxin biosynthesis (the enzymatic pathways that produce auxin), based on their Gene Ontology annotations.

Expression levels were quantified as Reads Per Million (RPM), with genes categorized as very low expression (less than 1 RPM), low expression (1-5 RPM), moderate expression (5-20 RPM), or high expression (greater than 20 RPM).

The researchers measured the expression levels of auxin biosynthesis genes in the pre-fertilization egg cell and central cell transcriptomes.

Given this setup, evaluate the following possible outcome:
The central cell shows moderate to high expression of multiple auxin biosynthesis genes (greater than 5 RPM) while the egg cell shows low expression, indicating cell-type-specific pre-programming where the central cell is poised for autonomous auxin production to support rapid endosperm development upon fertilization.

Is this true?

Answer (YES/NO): NO